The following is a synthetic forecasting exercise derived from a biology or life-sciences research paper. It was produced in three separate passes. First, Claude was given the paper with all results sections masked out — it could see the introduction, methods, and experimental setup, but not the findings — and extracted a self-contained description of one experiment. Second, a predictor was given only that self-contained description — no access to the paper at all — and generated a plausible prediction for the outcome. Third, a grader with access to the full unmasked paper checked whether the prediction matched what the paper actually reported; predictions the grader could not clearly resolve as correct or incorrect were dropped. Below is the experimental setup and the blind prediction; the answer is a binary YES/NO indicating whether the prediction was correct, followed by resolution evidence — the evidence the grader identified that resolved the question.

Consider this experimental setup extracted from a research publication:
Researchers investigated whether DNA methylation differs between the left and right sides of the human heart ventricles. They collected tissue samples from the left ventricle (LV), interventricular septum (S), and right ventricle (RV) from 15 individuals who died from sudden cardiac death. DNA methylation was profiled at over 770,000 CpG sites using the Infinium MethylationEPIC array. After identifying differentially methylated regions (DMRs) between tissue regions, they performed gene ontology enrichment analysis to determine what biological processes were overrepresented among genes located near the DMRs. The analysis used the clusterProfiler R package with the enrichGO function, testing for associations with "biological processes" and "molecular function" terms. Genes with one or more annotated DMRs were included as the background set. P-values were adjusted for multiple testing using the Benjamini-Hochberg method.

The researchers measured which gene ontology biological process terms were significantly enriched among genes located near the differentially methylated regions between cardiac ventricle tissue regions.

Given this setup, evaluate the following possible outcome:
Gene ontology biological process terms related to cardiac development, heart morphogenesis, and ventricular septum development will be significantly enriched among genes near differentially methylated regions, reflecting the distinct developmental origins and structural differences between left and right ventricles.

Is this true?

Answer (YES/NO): NO